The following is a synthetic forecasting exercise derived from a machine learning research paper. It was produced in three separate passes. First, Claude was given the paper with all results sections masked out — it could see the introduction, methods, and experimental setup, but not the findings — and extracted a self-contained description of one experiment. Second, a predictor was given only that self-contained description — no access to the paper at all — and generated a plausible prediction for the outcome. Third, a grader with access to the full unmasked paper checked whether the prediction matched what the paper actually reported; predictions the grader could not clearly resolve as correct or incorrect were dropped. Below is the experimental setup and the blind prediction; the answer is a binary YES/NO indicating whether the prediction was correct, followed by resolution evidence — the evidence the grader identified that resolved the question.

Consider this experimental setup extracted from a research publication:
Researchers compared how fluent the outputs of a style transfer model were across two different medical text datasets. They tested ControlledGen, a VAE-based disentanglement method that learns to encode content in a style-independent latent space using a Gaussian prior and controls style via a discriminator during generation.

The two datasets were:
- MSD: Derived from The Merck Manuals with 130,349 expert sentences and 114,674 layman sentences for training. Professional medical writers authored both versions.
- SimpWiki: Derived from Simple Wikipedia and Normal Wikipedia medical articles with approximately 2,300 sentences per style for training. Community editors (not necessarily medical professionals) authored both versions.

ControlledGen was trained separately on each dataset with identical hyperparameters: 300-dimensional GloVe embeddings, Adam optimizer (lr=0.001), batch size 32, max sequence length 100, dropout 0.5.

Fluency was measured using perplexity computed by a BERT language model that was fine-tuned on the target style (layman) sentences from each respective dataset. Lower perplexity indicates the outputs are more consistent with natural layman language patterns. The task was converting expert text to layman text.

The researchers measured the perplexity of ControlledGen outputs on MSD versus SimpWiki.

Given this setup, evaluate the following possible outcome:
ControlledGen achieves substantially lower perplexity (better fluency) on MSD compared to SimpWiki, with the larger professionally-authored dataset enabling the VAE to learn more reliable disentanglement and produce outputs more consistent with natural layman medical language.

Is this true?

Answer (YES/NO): YES